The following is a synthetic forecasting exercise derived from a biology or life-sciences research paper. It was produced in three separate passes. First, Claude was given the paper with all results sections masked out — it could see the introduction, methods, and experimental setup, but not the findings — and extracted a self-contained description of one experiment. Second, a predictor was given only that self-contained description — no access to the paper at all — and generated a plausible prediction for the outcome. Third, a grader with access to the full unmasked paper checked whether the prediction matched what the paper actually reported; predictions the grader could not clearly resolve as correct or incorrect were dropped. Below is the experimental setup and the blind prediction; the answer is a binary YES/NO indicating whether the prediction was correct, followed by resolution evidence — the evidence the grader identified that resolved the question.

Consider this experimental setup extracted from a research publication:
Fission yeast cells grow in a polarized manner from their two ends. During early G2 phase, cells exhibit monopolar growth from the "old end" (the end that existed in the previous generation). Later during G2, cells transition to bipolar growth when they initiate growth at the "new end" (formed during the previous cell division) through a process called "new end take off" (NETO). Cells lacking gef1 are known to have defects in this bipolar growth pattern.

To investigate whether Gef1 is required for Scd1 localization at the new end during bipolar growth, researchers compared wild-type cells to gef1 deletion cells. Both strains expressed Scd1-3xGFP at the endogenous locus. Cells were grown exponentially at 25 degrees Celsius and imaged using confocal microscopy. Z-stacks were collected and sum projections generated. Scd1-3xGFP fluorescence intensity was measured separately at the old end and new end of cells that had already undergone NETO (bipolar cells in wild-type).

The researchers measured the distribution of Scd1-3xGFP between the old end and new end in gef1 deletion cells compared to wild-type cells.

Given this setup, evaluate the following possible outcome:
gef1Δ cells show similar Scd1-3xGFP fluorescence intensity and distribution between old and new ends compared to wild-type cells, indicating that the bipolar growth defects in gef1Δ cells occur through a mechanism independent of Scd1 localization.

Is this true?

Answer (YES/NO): NO